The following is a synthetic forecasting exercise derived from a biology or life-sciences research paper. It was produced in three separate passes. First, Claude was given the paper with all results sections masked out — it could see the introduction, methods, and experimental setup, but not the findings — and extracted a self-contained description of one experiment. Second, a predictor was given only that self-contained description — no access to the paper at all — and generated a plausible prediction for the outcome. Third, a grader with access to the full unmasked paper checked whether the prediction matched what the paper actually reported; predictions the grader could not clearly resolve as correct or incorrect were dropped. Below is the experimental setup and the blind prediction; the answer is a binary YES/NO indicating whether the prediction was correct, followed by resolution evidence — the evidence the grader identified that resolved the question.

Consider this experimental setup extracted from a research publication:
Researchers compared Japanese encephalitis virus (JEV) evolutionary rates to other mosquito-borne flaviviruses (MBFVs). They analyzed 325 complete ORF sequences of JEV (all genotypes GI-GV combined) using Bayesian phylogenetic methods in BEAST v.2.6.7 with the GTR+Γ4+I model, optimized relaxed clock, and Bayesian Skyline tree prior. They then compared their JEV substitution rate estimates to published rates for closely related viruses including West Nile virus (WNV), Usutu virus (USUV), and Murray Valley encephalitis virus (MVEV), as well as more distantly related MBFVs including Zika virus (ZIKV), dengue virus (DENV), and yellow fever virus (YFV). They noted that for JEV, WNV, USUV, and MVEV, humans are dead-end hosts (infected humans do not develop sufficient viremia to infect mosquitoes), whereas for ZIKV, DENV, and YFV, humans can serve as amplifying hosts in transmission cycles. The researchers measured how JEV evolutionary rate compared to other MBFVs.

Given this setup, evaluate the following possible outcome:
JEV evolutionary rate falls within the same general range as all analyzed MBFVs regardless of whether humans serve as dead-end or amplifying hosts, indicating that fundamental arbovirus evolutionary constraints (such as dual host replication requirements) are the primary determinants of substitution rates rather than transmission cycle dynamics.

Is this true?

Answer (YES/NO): NO